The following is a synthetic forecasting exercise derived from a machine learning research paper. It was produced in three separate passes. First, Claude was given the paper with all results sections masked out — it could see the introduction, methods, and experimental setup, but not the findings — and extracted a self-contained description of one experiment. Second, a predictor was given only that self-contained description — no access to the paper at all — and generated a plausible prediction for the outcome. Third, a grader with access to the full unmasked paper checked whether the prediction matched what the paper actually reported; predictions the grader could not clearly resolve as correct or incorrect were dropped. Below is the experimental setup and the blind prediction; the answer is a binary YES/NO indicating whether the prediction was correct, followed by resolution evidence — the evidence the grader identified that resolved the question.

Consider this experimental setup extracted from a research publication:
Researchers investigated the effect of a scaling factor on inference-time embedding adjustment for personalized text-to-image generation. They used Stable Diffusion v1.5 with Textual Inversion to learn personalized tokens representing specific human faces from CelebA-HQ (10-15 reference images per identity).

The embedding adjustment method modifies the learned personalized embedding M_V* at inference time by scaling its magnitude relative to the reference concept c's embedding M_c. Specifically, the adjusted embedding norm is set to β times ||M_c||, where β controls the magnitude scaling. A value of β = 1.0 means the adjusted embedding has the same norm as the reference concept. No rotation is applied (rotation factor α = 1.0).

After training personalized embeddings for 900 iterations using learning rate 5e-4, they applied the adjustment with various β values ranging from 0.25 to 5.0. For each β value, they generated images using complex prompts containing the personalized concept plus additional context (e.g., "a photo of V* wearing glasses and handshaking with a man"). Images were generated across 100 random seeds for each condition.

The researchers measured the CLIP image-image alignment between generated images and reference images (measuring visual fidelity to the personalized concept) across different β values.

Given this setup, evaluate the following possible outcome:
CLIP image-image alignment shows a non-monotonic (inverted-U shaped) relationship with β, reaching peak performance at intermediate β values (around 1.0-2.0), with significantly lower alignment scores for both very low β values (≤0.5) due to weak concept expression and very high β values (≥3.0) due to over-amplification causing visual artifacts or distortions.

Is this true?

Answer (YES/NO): NO